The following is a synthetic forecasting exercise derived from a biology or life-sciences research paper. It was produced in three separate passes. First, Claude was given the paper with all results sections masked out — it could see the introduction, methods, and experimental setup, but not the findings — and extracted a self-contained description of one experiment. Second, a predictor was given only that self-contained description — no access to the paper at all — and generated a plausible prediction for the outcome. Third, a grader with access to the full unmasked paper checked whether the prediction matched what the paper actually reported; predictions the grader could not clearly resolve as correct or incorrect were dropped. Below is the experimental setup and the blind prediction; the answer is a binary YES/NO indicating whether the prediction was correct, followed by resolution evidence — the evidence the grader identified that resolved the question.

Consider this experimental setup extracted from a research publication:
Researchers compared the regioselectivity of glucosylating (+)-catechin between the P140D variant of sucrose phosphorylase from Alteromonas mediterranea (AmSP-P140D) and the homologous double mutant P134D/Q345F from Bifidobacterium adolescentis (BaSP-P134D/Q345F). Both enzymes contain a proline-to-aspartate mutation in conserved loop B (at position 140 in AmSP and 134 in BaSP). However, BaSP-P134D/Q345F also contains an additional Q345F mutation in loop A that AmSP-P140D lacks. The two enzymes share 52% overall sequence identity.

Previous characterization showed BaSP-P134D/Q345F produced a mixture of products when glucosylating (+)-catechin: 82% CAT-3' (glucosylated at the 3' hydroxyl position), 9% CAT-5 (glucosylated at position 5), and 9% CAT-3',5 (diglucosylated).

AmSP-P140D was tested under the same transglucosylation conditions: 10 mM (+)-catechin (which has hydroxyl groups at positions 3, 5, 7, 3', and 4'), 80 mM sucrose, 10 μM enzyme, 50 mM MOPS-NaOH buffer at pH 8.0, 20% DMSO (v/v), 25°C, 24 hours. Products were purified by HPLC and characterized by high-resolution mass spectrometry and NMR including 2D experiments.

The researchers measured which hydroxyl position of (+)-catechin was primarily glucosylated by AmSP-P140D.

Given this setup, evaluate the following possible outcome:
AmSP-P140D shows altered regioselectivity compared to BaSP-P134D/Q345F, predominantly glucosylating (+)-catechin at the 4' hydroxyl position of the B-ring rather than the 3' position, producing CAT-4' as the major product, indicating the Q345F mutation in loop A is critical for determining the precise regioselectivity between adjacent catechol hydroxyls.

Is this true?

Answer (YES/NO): YES